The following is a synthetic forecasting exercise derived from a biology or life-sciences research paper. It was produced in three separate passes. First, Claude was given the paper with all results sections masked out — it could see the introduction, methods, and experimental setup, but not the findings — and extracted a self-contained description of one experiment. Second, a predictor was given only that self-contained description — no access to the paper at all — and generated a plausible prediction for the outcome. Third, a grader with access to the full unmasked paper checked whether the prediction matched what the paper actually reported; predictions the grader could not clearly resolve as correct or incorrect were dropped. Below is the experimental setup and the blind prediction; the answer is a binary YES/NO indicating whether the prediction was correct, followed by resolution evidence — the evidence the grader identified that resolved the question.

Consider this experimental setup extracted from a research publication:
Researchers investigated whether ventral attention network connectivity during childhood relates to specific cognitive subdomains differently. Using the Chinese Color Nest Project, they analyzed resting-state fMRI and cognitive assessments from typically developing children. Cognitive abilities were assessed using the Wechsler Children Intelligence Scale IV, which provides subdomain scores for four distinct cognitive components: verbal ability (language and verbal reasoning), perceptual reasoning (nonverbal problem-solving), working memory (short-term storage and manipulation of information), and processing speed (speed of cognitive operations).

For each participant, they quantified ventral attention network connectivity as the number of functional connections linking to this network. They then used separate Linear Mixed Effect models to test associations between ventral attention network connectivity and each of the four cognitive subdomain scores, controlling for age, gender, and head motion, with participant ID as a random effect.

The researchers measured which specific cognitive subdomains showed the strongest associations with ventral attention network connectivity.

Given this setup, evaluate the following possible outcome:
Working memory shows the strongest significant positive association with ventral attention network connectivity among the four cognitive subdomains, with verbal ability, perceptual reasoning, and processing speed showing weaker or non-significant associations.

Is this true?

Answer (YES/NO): NO